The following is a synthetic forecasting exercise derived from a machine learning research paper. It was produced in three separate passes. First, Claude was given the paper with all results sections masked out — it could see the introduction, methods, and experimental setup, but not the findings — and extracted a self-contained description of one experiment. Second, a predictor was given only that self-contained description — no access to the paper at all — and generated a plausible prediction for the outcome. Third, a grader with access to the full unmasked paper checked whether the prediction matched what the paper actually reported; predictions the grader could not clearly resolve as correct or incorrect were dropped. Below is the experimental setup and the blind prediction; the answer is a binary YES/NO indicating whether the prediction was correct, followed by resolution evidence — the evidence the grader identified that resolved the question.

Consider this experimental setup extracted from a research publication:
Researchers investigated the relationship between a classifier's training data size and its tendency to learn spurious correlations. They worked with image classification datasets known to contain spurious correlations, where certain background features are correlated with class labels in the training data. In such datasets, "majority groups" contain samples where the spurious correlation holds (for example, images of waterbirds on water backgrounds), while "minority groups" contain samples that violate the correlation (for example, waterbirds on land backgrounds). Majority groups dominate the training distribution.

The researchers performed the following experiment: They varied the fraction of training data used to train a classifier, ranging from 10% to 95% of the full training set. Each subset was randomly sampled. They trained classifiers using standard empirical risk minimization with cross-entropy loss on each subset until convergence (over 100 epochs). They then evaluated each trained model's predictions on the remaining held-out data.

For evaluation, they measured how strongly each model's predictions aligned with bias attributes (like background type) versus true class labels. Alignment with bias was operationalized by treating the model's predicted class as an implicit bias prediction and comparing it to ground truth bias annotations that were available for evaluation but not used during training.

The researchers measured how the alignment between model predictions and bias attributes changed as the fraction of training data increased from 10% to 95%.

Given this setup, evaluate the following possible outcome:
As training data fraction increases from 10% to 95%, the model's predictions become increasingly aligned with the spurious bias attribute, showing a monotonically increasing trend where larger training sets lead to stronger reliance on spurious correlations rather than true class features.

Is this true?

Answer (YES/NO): NO